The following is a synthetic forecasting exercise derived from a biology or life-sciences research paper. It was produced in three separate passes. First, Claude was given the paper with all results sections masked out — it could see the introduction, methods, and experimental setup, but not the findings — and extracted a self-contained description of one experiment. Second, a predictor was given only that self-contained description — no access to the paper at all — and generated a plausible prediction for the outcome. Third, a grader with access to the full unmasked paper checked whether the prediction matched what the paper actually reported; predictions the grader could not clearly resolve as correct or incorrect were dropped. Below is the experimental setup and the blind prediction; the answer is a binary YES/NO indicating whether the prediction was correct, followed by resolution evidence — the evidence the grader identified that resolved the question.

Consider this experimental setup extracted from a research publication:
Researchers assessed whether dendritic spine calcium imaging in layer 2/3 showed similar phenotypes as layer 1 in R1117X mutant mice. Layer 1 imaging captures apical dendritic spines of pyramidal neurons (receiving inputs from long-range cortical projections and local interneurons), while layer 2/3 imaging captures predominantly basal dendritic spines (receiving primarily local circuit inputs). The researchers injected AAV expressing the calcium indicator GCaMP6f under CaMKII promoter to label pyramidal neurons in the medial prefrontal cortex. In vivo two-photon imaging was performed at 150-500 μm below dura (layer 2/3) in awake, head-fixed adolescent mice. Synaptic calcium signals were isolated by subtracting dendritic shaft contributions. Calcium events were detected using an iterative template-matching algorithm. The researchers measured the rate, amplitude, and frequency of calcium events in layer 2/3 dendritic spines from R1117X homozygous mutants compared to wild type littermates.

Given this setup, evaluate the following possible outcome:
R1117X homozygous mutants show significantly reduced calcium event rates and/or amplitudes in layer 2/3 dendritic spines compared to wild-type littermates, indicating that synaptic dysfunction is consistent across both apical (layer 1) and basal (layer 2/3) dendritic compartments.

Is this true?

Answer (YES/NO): NO